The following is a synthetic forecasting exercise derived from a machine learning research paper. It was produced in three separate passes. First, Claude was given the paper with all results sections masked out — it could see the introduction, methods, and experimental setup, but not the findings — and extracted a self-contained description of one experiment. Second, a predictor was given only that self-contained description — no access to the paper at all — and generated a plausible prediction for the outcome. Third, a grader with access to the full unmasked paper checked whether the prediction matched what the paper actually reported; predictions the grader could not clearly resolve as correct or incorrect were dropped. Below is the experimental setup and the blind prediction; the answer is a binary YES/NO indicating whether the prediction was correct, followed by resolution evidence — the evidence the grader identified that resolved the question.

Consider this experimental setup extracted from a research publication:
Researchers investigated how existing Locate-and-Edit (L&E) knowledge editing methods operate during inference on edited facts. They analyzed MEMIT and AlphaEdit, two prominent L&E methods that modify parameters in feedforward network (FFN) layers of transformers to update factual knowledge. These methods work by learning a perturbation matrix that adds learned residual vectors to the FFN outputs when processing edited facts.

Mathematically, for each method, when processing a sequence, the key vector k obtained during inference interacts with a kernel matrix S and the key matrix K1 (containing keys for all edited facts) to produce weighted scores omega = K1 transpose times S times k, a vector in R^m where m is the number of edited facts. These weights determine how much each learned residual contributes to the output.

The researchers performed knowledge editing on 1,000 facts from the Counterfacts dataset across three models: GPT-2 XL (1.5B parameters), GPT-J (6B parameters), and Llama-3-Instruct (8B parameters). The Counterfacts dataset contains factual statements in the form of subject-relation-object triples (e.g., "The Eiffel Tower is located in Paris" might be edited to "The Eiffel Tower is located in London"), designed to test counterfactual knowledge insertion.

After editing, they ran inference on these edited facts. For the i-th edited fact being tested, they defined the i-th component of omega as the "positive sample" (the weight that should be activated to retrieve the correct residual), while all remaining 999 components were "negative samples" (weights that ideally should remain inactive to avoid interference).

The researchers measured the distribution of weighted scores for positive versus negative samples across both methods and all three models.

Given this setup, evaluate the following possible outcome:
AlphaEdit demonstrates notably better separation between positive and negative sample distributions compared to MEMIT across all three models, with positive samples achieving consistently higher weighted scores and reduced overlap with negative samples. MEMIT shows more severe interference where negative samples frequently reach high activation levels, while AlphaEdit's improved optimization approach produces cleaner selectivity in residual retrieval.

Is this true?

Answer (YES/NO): NO